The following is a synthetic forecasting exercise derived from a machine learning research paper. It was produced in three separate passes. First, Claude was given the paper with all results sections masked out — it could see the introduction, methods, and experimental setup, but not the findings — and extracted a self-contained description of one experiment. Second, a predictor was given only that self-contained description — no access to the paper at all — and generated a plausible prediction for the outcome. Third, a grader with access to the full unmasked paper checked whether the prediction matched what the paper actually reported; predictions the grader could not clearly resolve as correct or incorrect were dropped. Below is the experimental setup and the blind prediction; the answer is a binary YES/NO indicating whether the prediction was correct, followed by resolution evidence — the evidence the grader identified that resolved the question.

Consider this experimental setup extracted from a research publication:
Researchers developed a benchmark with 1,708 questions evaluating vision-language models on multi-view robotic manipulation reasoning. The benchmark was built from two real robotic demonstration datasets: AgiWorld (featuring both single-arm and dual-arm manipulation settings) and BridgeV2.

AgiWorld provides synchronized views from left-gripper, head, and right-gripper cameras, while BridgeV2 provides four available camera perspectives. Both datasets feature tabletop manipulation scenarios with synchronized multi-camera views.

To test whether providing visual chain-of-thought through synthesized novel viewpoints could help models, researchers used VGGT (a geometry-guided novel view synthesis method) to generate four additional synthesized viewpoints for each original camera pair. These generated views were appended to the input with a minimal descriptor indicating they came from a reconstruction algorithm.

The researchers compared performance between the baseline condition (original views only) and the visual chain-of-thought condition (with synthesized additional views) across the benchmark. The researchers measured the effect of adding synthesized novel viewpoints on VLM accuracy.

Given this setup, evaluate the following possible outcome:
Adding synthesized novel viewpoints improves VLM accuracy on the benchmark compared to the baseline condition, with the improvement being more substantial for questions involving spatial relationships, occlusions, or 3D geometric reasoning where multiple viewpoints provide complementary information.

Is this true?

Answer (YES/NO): NO